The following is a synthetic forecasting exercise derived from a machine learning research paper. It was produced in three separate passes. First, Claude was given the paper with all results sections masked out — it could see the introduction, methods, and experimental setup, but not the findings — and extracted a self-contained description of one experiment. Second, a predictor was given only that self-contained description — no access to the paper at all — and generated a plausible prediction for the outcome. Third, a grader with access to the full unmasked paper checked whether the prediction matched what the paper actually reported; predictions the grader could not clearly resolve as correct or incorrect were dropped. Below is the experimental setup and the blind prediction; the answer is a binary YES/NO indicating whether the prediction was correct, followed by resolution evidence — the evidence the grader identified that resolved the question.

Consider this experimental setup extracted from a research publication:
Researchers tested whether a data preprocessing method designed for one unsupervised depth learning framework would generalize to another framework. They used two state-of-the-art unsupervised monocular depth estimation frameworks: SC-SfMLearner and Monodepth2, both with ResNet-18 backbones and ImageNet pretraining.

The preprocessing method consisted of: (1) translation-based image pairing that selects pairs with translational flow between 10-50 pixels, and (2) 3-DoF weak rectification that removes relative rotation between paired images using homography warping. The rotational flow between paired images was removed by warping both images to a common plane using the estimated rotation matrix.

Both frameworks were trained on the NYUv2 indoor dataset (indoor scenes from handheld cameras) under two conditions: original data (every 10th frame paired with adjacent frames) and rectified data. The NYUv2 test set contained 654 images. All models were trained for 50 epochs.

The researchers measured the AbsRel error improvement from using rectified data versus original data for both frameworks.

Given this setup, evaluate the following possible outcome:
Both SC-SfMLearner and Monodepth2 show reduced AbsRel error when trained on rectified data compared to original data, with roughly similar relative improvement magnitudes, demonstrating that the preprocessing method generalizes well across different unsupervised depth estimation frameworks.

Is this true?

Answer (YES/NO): YES